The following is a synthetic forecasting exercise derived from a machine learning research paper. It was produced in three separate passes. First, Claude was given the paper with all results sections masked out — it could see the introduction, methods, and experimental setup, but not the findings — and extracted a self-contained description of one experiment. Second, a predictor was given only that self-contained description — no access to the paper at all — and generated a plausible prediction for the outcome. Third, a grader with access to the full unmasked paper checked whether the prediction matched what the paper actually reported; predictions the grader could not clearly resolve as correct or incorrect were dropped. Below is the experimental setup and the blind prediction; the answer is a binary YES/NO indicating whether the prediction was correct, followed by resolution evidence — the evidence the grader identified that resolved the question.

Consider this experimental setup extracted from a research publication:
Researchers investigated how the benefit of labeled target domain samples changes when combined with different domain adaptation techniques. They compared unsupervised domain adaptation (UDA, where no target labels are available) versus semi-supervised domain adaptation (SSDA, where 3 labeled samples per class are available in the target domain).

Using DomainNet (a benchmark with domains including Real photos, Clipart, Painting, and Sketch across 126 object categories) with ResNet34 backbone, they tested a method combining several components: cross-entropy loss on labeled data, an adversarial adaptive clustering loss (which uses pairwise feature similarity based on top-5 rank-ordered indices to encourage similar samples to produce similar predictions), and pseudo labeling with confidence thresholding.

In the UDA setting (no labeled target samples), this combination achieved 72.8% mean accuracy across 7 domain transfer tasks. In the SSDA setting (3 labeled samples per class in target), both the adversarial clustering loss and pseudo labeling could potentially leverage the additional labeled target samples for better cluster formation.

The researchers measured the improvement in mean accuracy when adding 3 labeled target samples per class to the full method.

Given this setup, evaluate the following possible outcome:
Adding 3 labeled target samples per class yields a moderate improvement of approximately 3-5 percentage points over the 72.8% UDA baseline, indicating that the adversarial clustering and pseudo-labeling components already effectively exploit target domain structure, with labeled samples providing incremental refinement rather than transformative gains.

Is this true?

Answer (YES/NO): NO